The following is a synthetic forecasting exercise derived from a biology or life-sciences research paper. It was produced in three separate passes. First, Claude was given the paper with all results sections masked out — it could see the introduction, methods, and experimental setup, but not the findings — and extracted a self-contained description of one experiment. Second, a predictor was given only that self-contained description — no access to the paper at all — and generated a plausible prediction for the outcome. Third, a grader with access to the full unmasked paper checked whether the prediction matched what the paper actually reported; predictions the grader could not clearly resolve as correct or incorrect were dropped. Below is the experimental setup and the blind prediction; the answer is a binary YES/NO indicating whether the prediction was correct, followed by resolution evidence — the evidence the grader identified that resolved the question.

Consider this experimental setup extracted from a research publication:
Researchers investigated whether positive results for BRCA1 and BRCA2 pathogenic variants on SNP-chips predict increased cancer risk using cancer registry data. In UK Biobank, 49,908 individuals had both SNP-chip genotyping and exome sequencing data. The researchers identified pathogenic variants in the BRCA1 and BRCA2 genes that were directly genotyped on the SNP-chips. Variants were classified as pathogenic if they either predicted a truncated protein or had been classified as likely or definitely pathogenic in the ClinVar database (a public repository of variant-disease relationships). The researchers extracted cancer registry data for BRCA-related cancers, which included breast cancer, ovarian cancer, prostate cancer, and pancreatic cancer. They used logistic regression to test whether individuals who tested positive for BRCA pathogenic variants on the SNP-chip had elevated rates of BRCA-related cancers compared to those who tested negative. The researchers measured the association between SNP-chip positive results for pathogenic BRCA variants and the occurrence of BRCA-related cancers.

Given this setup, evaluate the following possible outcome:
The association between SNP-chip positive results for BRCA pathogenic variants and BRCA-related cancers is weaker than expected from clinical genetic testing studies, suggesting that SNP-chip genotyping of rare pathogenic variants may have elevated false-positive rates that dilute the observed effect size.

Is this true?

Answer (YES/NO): YES